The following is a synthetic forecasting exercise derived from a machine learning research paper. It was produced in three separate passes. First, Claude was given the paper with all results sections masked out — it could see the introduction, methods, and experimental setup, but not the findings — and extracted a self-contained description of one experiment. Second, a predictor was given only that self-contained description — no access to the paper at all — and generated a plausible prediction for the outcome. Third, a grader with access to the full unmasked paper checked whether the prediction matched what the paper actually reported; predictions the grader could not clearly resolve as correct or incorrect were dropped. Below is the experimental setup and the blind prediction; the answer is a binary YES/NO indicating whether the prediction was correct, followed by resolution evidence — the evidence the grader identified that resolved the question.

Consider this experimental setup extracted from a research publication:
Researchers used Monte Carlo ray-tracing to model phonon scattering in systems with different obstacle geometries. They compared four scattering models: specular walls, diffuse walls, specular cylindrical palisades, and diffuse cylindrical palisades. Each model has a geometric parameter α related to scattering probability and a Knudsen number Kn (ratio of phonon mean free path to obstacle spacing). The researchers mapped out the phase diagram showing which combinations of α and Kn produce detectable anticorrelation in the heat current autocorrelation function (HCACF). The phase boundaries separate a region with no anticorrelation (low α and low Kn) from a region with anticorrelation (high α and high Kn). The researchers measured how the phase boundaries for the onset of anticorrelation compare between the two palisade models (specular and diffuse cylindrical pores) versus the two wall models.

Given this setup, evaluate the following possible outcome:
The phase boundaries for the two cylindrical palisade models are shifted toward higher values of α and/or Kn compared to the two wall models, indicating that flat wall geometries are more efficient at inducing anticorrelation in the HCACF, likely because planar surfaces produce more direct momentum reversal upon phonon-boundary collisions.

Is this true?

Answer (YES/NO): NO